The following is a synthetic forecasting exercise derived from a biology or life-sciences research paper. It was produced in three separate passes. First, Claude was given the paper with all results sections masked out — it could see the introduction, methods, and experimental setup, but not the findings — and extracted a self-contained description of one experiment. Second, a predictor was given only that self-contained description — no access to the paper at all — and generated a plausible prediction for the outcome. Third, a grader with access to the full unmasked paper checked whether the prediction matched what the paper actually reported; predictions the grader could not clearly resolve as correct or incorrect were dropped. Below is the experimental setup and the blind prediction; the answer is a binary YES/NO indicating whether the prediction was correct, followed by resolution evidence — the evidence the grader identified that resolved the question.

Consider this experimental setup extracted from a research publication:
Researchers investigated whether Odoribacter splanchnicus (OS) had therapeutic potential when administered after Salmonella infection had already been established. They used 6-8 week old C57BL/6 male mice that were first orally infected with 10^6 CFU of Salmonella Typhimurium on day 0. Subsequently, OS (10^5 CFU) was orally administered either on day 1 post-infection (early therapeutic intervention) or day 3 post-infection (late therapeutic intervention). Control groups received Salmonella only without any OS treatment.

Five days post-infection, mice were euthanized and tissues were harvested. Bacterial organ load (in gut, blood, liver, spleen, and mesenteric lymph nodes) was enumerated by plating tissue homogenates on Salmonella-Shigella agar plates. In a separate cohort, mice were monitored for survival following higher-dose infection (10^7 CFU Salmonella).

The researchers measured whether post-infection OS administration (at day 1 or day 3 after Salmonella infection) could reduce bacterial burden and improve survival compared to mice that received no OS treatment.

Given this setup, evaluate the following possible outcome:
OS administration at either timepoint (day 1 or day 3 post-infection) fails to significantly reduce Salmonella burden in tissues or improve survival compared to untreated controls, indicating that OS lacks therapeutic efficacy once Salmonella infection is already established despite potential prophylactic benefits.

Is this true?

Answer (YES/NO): NO